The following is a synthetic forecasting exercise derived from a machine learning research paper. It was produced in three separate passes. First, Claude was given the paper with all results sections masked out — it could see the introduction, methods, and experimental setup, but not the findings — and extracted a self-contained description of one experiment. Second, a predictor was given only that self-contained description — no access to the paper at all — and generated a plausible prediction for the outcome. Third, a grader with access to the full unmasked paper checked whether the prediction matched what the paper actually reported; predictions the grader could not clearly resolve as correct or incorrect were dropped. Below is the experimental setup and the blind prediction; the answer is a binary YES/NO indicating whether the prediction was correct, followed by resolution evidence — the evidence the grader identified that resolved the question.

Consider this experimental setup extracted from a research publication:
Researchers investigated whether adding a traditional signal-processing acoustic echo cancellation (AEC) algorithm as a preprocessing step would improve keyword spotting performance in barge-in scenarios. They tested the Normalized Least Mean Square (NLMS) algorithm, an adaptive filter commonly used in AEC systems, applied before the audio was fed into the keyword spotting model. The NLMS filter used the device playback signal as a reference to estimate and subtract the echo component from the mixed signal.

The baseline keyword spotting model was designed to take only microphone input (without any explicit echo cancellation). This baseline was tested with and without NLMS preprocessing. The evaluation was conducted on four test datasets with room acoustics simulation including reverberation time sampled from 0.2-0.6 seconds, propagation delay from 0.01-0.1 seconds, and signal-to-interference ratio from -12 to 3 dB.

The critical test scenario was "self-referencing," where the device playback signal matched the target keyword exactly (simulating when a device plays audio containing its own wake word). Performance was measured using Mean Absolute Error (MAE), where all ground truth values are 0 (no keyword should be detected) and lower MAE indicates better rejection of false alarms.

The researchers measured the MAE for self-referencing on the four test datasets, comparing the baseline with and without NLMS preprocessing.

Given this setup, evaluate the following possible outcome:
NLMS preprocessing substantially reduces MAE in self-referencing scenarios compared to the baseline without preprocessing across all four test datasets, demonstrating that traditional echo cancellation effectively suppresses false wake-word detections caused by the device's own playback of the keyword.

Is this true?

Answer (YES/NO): NO